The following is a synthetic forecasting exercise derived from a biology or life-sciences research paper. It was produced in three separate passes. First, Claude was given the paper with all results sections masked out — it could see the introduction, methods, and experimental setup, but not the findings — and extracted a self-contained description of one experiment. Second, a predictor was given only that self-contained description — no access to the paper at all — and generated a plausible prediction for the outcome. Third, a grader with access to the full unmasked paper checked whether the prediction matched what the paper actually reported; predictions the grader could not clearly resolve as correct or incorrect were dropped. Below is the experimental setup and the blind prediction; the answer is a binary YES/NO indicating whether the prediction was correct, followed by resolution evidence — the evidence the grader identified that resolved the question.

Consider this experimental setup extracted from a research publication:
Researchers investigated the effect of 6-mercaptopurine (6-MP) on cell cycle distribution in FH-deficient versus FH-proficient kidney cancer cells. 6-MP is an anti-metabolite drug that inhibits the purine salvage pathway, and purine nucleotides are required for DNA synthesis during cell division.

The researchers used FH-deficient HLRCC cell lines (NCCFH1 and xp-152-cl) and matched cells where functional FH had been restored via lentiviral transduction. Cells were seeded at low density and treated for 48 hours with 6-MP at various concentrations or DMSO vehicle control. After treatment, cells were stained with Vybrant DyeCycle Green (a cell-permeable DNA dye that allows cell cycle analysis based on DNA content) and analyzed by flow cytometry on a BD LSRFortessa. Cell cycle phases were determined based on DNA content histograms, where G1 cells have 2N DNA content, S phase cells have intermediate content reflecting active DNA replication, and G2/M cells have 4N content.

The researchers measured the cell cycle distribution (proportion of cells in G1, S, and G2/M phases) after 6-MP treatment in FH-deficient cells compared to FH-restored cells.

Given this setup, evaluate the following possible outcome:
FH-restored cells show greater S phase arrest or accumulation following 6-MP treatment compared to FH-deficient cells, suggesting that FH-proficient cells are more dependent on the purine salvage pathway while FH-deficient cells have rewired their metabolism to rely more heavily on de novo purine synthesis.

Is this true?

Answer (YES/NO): NO